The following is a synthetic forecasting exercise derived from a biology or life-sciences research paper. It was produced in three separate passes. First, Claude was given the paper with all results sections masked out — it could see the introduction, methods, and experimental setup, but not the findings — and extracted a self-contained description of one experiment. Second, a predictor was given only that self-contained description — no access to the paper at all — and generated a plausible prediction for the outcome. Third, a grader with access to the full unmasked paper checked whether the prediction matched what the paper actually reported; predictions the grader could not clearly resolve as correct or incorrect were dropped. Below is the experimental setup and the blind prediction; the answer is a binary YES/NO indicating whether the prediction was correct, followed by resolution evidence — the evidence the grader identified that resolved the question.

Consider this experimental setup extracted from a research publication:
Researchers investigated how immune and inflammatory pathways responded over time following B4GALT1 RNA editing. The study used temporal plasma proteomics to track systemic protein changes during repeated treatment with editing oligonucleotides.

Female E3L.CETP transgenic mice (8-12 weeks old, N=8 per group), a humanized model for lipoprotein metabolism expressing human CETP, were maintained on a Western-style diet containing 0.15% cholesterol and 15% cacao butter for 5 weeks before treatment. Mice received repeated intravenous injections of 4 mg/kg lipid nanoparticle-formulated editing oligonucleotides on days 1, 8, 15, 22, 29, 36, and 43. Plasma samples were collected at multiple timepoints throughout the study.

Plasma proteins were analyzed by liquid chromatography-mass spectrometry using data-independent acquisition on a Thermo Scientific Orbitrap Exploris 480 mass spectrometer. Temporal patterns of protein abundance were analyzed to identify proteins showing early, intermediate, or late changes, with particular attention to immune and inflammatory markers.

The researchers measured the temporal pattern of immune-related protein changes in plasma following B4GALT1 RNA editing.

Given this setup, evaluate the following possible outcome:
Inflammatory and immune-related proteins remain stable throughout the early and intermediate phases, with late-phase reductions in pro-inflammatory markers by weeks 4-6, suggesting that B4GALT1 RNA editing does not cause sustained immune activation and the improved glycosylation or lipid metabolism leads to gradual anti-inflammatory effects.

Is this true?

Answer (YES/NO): NO